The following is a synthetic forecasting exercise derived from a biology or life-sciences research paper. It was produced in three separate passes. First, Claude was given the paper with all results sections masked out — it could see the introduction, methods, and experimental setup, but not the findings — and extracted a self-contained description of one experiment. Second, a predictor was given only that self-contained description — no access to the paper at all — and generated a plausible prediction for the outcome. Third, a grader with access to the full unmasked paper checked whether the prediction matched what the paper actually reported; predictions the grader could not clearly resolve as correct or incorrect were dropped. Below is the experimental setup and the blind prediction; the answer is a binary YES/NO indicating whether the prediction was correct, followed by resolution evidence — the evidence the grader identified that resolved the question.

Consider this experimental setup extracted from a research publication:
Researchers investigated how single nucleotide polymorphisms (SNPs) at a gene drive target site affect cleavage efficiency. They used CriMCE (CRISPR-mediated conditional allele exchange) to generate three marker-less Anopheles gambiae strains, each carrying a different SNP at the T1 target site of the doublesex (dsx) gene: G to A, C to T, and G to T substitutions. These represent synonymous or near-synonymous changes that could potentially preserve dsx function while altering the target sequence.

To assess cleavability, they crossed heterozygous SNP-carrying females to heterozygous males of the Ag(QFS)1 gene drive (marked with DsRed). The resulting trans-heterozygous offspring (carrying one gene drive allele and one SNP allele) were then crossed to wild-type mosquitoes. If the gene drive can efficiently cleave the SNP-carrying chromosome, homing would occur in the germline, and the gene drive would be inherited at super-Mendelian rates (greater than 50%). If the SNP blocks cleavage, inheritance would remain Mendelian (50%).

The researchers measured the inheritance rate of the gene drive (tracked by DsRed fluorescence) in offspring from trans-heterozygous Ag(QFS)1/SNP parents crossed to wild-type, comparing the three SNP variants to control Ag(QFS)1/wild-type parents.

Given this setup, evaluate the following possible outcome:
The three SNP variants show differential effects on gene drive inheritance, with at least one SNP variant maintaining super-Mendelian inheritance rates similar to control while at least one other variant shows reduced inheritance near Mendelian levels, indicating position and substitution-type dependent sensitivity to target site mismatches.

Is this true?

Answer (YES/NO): YES